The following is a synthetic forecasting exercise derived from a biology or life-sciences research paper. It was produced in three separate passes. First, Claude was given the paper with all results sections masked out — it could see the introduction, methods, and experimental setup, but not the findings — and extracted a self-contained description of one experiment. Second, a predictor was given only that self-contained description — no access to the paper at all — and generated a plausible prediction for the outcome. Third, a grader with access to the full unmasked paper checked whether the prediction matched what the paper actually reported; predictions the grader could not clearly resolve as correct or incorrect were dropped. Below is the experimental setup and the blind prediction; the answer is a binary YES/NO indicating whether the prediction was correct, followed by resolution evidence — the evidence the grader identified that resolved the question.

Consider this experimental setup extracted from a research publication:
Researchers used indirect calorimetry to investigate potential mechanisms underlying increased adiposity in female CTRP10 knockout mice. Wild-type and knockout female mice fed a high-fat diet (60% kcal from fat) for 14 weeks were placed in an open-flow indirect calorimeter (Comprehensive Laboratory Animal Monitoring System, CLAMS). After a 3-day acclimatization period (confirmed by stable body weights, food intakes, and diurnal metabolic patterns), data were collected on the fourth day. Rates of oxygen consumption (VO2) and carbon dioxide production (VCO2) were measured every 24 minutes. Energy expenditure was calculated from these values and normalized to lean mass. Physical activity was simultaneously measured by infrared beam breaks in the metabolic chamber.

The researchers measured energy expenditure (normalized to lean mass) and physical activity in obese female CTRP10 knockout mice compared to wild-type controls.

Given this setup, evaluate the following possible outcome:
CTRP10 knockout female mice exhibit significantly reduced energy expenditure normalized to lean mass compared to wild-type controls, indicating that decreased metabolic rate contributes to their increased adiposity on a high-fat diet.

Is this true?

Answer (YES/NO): NO